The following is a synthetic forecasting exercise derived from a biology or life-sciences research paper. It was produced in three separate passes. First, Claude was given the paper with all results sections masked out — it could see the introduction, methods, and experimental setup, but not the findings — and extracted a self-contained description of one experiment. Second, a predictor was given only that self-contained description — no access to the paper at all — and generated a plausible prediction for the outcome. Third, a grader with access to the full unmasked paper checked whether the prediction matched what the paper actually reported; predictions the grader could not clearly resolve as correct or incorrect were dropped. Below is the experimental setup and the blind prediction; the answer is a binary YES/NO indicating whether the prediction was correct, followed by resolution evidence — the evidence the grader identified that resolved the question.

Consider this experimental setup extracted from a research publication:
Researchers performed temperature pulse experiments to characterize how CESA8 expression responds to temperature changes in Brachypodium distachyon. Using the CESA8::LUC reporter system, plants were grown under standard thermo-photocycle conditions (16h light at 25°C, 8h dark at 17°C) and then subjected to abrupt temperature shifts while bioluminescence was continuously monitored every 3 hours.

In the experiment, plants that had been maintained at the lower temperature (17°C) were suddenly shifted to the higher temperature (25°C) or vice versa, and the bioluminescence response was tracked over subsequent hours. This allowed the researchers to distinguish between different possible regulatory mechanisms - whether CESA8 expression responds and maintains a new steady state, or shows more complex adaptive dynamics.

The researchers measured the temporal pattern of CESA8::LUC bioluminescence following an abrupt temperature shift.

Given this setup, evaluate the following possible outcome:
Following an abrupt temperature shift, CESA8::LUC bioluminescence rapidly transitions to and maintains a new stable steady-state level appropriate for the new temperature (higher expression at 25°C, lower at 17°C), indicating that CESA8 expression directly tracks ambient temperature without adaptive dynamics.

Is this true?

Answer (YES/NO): NO